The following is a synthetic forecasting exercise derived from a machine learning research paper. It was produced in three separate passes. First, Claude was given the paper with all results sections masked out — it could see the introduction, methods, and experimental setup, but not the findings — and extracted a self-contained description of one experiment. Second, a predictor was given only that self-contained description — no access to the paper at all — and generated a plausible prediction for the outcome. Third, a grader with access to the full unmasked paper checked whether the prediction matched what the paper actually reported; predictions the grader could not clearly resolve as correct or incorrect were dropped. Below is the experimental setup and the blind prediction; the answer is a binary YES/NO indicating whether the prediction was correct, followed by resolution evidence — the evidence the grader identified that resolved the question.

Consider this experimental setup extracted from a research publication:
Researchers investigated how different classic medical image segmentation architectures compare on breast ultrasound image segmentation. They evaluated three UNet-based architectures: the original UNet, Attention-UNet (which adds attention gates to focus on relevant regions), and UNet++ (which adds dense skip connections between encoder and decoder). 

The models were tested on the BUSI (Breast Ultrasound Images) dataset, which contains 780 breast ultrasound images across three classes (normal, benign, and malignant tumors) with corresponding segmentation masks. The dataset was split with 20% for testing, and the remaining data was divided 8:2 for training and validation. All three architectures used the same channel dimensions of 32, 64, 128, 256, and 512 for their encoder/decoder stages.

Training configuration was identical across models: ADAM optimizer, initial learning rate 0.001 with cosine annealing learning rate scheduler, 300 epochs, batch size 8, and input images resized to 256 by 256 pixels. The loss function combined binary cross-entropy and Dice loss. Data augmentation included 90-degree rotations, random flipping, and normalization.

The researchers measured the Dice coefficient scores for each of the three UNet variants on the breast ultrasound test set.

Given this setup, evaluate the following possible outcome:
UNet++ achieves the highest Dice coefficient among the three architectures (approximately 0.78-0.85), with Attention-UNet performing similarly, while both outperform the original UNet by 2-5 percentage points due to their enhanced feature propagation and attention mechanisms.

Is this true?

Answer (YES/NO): NO